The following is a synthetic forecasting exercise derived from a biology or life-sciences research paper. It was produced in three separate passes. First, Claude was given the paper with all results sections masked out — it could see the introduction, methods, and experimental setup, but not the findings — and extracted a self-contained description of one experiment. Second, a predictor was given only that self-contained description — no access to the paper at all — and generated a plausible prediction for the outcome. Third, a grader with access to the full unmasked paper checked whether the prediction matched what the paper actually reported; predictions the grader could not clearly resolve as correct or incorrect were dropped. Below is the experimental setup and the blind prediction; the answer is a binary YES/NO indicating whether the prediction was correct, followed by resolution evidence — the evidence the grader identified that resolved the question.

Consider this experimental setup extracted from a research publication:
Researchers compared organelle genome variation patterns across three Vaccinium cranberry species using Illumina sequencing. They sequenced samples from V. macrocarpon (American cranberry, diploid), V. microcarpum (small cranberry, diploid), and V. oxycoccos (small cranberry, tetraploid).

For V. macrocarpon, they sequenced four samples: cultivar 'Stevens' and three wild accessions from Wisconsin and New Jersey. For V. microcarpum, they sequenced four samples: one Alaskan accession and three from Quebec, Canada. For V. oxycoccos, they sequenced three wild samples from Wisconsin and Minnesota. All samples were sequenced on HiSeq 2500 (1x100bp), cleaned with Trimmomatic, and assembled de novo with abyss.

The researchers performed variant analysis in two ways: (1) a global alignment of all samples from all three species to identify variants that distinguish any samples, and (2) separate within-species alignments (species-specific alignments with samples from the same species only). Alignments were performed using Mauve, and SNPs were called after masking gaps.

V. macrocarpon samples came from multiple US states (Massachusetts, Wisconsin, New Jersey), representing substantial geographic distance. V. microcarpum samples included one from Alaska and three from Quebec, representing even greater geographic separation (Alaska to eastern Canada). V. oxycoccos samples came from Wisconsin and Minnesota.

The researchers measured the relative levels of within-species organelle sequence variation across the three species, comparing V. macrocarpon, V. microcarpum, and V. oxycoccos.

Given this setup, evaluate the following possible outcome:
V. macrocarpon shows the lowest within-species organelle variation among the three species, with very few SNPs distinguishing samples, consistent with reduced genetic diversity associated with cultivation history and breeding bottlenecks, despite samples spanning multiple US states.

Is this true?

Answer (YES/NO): YES